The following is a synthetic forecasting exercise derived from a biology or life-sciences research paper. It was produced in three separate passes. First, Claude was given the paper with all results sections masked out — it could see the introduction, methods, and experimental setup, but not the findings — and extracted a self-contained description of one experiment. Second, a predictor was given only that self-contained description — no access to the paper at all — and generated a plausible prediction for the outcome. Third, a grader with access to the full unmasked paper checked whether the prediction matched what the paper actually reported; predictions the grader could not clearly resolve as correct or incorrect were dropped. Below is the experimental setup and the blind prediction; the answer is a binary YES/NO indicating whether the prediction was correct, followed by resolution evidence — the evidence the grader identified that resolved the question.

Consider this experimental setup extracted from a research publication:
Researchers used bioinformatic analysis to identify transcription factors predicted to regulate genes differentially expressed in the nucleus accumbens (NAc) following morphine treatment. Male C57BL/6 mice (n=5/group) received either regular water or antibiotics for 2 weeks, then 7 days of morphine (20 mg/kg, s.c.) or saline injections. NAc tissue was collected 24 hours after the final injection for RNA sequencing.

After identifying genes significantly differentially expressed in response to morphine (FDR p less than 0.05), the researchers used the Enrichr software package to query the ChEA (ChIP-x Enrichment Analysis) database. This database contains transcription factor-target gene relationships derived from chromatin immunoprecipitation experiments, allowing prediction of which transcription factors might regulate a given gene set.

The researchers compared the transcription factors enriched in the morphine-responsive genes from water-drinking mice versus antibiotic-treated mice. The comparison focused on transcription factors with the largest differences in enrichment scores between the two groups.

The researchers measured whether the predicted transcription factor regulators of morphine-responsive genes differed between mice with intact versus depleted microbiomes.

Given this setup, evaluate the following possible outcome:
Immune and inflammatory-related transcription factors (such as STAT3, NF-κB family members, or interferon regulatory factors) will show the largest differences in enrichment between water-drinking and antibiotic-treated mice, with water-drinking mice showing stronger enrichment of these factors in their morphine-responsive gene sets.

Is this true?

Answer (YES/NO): NO